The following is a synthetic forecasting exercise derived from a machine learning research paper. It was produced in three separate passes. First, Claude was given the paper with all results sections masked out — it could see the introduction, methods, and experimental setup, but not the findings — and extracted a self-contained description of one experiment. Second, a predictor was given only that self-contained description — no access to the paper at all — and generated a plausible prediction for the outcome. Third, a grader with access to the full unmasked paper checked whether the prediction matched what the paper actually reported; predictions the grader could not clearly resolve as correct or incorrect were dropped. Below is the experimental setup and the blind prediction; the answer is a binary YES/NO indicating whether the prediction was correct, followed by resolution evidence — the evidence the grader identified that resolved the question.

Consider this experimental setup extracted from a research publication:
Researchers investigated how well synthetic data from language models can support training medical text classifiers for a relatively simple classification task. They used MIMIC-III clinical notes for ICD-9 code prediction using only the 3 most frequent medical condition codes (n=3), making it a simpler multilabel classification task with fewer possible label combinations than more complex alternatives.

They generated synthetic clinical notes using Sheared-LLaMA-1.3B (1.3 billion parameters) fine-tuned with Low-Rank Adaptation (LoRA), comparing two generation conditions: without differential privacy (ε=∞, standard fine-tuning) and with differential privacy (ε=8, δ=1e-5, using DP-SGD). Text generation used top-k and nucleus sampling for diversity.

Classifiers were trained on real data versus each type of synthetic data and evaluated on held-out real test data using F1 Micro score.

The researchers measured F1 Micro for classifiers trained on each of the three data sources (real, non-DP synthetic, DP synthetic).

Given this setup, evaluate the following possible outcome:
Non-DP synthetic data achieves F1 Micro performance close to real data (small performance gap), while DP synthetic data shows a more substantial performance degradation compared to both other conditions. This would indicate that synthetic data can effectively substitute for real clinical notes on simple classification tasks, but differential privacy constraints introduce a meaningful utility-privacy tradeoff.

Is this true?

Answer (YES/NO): NO